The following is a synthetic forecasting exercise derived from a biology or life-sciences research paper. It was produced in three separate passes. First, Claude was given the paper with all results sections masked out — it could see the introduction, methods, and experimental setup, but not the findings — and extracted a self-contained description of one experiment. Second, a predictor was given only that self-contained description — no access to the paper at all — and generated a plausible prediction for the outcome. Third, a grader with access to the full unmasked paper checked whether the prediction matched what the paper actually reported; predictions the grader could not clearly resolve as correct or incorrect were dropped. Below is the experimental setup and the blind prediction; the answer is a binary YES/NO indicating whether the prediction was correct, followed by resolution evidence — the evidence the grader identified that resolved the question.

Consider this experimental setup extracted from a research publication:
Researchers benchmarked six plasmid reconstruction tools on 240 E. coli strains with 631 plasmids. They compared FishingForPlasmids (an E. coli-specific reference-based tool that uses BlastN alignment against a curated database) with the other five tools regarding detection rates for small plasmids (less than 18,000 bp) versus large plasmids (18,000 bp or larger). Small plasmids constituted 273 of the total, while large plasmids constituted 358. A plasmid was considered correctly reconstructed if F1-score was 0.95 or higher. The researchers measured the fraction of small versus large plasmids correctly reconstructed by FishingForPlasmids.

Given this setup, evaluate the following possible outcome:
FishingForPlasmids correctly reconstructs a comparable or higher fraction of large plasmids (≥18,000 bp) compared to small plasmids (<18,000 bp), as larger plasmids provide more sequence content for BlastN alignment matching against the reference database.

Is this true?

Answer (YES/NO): YES